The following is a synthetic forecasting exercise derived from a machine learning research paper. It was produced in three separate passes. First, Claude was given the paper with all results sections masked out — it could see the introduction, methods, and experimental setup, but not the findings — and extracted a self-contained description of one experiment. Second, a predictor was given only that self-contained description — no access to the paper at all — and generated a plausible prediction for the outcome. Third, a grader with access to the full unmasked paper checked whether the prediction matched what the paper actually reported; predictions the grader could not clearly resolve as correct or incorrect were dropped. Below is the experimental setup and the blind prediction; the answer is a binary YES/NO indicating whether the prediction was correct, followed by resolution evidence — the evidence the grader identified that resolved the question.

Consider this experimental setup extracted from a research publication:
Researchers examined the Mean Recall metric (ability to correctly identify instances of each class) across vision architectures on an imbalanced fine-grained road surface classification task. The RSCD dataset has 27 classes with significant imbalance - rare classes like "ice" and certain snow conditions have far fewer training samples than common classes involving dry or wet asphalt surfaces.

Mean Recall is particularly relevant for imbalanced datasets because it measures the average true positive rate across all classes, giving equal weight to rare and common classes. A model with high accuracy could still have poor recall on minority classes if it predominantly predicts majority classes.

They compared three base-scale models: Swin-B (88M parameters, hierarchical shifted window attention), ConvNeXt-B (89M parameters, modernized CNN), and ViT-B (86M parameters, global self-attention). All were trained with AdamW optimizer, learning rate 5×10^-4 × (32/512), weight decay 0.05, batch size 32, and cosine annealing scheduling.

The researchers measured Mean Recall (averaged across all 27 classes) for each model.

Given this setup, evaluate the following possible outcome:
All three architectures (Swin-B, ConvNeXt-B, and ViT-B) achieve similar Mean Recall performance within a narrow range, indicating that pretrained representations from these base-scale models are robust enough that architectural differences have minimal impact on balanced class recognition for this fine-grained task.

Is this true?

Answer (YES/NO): NO